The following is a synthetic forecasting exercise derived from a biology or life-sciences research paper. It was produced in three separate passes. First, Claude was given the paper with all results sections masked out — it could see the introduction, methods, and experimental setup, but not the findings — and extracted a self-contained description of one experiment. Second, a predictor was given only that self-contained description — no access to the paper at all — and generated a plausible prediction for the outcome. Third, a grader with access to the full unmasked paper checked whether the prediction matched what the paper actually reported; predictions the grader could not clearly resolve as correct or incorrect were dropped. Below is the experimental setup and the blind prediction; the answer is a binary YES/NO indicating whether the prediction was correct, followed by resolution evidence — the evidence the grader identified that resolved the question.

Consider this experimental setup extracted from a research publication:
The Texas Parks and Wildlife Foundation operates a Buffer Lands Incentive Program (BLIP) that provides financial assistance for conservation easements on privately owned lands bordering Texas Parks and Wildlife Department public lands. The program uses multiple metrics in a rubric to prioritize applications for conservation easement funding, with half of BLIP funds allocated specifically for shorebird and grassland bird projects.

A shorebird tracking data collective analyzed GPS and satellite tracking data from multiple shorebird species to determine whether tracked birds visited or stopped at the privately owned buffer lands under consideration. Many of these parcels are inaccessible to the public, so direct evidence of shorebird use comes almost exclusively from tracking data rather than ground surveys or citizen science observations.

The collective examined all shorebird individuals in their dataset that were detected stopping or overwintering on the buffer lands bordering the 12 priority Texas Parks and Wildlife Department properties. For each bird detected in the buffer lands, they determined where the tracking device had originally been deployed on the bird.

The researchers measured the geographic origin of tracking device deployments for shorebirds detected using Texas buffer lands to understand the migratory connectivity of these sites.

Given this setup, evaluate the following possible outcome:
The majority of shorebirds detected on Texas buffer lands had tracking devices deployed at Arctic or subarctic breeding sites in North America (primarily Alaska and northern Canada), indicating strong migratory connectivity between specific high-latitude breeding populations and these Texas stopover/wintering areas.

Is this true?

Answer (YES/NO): NO